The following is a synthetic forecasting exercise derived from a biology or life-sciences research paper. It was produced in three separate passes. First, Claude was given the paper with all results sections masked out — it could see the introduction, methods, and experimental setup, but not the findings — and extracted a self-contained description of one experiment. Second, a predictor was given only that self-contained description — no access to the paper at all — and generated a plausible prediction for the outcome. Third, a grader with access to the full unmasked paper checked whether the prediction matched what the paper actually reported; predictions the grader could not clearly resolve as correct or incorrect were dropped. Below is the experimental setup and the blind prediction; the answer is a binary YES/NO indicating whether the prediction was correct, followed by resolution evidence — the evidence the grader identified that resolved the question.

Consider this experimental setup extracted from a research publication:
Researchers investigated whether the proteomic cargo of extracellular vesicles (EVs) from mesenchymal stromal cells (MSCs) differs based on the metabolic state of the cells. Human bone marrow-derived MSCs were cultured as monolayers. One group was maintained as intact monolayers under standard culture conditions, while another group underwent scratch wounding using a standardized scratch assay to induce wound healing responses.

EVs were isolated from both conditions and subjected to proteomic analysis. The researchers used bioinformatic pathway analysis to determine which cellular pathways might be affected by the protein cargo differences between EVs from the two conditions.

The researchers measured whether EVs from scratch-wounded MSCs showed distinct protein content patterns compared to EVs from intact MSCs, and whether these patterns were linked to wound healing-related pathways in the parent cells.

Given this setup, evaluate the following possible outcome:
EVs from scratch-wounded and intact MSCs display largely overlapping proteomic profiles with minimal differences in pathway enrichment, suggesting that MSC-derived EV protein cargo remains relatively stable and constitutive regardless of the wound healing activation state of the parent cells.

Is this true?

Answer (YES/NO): NO